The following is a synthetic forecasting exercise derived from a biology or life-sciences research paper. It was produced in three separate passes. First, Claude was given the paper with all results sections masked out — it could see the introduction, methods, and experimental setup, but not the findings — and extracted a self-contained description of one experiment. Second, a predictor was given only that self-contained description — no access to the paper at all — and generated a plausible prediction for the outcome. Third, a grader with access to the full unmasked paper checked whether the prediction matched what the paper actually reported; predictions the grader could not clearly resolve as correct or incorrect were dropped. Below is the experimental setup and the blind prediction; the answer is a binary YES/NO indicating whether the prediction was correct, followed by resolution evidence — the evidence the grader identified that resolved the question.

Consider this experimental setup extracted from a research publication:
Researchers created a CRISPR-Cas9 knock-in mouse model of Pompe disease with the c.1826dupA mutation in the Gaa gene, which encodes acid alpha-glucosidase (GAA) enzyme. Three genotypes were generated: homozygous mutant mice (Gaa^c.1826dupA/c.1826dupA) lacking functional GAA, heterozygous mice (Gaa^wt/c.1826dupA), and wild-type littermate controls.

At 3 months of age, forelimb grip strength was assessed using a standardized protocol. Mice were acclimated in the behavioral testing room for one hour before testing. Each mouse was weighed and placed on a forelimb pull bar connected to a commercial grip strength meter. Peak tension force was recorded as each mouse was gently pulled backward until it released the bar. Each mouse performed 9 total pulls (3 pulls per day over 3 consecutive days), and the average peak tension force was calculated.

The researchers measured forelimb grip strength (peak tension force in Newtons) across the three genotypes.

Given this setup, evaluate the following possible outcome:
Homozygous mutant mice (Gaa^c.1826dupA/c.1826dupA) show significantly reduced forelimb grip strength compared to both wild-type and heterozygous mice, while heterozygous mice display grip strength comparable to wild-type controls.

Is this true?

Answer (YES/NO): YES